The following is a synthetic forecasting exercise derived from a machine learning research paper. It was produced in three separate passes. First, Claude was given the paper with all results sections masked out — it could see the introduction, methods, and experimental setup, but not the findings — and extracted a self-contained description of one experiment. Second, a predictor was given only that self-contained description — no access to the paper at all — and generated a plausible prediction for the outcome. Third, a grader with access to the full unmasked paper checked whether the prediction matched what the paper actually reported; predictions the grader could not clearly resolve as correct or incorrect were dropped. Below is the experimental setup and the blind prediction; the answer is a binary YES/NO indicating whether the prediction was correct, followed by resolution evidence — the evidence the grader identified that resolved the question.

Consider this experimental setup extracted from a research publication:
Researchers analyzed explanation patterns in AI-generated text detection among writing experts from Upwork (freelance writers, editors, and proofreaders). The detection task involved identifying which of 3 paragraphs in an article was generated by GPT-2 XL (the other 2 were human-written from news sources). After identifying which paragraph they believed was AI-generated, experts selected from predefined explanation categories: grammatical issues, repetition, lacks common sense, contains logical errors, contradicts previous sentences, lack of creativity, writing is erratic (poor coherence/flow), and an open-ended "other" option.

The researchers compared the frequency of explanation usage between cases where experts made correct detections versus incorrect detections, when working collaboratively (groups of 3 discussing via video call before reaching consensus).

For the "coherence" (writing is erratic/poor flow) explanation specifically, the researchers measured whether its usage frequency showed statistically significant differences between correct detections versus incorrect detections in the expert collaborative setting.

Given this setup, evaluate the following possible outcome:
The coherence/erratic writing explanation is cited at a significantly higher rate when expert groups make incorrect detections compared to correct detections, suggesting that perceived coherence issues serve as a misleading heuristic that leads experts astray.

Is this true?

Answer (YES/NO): NO